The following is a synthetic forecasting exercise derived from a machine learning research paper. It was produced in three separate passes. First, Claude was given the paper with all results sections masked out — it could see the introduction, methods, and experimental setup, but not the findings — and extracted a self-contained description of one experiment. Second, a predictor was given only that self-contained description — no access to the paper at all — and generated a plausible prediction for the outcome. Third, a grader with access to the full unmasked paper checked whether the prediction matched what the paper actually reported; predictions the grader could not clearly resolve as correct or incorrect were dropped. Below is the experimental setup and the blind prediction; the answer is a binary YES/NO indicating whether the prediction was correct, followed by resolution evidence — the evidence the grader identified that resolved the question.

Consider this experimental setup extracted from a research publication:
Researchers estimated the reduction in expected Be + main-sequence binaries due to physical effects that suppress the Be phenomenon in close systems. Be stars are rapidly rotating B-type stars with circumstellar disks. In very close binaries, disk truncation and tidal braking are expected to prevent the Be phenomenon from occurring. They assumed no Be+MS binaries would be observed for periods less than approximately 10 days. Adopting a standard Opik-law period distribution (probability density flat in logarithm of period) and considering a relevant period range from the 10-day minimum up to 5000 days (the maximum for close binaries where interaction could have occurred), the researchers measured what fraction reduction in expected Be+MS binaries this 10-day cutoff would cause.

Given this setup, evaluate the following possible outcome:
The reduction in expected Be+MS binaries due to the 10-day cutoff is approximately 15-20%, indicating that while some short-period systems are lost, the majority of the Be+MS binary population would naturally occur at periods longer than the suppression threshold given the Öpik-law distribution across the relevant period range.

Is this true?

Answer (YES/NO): NO